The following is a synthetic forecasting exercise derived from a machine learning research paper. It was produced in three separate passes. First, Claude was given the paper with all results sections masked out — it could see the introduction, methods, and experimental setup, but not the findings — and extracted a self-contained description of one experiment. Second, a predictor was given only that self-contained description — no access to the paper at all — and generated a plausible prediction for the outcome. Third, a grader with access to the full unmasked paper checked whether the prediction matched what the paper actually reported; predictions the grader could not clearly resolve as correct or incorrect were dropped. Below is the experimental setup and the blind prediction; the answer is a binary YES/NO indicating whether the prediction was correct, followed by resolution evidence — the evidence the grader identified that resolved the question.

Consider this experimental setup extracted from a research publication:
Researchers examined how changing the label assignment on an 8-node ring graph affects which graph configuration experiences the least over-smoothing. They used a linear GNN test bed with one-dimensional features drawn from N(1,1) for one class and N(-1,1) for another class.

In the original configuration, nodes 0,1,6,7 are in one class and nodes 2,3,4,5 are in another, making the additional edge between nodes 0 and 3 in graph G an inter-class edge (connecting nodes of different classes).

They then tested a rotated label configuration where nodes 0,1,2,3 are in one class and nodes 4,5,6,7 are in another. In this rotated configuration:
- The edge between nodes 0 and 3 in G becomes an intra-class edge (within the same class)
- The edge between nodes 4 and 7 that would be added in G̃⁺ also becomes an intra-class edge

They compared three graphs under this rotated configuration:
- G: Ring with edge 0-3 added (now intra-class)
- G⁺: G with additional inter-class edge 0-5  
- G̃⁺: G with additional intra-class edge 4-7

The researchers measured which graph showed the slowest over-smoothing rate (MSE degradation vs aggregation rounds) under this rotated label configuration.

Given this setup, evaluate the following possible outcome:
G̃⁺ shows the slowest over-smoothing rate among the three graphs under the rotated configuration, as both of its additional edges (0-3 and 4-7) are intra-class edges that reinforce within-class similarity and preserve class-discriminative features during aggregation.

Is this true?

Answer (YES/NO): YES